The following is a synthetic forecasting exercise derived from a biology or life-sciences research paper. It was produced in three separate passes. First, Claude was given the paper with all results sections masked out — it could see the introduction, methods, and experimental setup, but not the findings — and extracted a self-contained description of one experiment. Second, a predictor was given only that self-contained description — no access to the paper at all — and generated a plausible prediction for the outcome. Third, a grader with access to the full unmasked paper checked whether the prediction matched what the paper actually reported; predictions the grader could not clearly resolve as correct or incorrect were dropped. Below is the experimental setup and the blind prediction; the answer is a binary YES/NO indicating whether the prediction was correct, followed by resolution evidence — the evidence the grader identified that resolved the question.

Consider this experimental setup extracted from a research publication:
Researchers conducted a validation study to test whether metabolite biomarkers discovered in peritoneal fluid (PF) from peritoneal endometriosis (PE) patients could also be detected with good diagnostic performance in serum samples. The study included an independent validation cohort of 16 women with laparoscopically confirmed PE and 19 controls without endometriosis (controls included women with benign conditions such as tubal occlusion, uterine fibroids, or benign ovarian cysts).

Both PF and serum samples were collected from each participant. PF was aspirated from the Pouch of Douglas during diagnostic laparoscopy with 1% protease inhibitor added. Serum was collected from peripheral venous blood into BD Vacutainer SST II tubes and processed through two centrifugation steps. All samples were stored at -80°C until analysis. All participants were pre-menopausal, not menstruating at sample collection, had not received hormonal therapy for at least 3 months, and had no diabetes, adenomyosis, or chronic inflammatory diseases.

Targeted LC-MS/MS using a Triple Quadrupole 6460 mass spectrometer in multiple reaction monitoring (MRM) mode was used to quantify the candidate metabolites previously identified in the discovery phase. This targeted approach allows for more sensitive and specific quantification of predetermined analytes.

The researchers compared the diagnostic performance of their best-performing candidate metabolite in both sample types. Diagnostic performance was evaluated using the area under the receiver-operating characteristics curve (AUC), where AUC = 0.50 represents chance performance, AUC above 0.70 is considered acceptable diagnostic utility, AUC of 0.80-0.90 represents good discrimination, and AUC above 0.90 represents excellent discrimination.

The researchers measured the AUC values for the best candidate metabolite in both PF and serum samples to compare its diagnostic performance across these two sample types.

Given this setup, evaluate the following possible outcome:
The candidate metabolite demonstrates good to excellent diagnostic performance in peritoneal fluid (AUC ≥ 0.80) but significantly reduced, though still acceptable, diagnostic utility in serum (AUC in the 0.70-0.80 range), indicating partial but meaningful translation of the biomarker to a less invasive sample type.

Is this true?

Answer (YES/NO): NO